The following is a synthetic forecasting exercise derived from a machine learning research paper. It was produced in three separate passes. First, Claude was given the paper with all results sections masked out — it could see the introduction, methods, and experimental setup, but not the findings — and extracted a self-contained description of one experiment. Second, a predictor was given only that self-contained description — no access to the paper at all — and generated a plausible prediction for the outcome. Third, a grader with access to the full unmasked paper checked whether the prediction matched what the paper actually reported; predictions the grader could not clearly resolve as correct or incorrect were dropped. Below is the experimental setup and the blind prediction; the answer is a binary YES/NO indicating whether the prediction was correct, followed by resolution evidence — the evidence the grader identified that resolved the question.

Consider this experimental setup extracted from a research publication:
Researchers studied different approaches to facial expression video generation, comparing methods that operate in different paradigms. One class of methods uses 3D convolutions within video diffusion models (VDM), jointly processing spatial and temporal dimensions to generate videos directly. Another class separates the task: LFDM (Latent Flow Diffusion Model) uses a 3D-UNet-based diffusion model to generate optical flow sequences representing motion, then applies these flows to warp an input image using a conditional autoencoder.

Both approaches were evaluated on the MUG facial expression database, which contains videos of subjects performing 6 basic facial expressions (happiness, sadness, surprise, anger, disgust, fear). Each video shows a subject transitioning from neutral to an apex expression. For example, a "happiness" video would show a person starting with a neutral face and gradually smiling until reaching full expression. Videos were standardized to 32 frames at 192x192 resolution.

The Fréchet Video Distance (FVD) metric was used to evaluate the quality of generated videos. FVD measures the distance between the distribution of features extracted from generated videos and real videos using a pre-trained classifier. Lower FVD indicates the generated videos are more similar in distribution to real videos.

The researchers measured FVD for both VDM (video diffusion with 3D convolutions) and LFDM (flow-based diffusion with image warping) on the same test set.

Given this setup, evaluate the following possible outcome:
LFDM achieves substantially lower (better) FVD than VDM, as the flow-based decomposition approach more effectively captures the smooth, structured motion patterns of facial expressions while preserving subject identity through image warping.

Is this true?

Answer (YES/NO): NO